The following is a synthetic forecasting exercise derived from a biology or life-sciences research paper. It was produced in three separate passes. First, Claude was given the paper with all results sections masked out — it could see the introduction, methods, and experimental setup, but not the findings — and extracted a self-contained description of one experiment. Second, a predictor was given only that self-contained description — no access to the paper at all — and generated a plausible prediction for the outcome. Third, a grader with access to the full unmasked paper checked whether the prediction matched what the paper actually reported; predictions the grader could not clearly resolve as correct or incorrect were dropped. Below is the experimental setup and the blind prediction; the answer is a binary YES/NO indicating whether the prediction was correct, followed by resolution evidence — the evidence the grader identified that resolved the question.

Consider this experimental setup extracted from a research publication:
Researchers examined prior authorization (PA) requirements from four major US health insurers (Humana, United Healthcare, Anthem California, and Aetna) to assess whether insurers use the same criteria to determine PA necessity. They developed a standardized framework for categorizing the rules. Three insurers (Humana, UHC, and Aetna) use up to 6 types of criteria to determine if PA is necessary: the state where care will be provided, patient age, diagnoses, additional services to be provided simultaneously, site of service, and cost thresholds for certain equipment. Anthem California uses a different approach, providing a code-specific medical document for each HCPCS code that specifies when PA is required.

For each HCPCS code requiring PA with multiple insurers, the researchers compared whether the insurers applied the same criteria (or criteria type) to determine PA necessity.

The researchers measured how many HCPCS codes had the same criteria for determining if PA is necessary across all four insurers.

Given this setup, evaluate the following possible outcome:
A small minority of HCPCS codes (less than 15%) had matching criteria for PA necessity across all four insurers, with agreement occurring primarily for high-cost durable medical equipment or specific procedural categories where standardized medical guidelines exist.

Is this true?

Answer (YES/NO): NO